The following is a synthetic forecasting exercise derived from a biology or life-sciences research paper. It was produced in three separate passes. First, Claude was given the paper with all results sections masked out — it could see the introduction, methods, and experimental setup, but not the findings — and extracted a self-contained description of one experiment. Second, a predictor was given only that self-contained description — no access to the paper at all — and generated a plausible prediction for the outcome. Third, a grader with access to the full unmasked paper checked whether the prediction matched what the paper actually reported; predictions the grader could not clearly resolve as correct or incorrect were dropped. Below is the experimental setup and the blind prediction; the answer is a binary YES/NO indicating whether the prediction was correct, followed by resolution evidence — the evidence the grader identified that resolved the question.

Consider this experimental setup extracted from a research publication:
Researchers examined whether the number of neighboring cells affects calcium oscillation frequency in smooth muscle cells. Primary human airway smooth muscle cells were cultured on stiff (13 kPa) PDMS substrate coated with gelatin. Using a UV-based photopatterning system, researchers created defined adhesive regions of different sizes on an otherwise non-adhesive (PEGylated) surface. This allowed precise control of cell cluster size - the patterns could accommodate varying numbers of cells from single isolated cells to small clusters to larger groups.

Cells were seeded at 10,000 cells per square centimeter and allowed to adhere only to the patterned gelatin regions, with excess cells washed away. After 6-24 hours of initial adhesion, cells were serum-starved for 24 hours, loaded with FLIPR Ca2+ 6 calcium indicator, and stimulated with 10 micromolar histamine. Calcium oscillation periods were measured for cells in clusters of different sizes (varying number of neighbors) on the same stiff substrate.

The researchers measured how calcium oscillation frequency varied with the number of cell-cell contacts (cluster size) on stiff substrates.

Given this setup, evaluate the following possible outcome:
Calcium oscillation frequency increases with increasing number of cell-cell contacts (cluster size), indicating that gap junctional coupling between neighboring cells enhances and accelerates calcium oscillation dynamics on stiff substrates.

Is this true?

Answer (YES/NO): NO